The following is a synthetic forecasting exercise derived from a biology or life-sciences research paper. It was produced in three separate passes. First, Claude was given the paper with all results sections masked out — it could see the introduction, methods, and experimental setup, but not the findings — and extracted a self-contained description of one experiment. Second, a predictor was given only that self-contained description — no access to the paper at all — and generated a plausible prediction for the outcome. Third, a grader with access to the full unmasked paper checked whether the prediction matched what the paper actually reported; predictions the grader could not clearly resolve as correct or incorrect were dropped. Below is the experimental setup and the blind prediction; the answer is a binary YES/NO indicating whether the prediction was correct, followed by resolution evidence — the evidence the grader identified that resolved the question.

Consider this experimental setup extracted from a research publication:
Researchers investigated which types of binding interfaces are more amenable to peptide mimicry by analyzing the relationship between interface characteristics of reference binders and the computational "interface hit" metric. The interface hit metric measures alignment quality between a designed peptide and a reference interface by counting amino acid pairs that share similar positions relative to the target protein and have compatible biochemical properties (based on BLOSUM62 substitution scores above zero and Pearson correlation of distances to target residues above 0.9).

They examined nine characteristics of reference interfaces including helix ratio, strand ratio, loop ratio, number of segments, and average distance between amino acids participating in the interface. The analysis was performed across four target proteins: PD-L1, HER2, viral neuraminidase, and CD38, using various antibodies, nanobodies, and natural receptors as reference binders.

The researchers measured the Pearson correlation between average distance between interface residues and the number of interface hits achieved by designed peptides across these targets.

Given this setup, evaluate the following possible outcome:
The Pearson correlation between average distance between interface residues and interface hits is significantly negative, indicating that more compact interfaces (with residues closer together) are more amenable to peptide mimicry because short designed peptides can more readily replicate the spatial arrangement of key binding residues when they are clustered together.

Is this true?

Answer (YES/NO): YES